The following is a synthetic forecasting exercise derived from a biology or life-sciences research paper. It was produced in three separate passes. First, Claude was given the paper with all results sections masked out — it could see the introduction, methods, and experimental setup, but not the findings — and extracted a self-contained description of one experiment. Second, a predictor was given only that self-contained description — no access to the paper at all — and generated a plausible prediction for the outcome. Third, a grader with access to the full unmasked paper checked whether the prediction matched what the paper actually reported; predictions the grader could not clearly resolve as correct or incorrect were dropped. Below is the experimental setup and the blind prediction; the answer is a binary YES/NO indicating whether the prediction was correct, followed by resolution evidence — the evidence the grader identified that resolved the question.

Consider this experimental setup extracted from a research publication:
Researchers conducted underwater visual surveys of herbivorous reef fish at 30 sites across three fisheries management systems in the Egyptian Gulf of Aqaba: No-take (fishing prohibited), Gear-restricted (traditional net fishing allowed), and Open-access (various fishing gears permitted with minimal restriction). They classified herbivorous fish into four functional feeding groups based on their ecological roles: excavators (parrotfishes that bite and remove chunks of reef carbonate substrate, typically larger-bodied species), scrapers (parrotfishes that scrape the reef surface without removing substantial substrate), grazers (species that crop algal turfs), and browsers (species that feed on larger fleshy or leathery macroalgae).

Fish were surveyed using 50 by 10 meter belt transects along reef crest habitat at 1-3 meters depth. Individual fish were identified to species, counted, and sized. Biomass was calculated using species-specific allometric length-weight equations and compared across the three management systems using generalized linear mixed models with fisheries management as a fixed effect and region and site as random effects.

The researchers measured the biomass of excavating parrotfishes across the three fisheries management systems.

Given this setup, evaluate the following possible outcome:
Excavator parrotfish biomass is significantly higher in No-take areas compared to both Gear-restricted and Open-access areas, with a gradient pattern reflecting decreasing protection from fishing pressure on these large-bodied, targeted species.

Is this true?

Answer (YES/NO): NO